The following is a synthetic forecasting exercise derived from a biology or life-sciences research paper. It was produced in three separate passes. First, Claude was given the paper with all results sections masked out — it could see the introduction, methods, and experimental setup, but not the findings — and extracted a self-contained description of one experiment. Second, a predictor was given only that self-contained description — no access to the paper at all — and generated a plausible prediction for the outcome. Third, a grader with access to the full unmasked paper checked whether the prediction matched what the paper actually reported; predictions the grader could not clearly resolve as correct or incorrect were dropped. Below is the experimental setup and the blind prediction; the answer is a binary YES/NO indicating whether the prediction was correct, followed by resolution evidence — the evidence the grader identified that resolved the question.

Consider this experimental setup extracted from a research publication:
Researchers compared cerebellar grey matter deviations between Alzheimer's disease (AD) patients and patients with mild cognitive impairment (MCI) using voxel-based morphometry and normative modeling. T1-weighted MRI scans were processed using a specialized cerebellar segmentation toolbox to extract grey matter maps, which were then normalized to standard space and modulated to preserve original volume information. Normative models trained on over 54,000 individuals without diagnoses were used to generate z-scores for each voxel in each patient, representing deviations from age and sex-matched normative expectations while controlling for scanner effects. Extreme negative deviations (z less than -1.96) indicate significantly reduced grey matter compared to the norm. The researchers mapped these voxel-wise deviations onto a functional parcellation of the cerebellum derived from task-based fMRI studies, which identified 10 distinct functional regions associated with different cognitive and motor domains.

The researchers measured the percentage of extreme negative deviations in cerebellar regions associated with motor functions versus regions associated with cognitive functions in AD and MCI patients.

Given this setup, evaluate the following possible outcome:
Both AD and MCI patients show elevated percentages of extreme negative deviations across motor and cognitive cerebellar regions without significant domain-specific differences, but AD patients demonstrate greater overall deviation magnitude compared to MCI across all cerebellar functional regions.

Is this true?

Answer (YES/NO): NO